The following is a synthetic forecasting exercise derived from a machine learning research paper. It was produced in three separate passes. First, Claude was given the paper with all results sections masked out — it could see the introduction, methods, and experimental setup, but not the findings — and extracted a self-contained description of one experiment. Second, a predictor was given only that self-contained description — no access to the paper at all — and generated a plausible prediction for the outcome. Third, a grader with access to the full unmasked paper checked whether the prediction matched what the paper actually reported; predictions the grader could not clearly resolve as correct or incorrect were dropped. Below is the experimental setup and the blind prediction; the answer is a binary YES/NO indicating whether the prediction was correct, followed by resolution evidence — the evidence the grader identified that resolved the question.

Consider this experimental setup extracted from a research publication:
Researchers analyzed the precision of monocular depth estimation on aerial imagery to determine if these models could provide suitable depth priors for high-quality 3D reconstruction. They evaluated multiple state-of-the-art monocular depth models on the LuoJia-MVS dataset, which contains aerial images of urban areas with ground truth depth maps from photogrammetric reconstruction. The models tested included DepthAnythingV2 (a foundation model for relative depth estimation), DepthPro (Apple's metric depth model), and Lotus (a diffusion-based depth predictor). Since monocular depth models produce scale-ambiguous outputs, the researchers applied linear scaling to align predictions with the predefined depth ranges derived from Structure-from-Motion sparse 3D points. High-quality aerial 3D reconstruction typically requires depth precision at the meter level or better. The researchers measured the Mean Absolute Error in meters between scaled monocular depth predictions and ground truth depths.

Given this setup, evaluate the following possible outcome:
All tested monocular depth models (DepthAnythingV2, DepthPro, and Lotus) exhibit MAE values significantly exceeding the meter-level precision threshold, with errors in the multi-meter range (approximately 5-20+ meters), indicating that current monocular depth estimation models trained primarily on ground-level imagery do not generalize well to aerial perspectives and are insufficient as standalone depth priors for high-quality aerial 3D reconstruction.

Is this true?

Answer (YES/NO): YES